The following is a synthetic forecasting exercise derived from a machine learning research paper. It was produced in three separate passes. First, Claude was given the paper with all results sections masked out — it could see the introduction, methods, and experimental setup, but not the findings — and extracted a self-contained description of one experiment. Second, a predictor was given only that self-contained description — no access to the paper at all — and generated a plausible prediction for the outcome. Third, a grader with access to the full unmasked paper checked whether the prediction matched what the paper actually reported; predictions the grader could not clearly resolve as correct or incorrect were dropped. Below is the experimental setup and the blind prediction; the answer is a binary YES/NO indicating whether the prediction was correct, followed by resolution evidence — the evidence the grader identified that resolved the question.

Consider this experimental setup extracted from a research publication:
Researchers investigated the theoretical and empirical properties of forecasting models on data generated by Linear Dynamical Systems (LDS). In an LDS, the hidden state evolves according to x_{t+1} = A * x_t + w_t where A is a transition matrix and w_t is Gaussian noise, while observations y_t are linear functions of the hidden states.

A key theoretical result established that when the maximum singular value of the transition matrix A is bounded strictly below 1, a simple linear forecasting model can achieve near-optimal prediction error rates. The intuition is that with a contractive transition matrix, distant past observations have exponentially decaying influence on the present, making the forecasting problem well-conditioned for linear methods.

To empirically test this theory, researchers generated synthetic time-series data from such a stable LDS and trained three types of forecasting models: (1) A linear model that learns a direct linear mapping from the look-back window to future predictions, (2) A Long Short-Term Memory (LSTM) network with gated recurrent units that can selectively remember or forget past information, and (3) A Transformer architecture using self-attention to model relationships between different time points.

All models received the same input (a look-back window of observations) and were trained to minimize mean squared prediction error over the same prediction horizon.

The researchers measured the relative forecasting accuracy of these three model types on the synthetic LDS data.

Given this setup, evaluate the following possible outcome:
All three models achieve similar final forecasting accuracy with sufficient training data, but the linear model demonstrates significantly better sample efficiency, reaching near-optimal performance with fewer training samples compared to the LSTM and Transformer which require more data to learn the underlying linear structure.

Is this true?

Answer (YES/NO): NO